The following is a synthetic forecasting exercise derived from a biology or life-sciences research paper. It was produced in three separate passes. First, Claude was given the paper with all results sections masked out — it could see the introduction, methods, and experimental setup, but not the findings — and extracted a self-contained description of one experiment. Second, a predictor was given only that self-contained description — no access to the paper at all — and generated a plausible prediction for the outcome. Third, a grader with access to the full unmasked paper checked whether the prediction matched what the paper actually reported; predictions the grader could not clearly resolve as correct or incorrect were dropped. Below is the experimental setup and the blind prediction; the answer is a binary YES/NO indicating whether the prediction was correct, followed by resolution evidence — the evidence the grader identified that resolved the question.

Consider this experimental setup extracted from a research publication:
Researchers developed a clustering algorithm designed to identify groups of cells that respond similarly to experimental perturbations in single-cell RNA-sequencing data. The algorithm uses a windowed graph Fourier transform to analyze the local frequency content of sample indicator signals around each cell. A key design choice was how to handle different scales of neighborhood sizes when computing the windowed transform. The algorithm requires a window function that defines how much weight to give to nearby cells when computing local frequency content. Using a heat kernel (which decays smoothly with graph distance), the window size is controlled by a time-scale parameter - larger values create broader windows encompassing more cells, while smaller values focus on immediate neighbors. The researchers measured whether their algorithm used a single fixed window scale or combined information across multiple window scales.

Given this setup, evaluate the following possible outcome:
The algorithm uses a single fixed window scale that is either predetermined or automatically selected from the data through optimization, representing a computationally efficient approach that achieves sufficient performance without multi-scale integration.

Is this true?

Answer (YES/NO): NO